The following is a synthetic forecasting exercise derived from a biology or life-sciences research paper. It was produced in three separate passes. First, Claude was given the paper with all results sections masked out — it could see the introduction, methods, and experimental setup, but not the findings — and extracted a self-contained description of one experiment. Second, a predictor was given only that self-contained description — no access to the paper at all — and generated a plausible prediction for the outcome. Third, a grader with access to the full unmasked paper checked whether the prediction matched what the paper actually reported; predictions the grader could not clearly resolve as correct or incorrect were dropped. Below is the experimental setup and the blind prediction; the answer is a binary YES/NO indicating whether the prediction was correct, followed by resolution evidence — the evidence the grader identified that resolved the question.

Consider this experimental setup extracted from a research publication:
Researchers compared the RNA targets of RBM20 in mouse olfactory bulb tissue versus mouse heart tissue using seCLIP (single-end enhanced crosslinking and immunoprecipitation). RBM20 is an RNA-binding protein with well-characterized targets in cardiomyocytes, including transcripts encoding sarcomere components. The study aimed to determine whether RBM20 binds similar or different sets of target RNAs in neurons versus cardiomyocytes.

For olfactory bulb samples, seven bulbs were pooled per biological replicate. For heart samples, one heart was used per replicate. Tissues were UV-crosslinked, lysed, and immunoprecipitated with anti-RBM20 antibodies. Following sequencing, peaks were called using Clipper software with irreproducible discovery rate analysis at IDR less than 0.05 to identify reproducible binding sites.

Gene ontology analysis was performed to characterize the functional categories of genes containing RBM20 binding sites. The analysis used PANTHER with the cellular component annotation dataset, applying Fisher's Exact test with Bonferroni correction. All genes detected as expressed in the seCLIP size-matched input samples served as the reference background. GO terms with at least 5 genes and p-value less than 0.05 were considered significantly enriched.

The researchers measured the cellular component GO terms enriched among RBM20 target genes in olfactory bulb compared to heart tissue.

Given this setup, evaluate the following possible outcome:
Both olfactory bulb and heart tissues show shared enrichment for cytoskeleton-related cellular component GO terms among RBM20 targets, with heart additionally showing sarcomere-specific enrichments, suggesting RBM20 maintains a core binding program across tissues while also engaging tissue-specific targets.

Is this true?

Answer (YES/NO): NO